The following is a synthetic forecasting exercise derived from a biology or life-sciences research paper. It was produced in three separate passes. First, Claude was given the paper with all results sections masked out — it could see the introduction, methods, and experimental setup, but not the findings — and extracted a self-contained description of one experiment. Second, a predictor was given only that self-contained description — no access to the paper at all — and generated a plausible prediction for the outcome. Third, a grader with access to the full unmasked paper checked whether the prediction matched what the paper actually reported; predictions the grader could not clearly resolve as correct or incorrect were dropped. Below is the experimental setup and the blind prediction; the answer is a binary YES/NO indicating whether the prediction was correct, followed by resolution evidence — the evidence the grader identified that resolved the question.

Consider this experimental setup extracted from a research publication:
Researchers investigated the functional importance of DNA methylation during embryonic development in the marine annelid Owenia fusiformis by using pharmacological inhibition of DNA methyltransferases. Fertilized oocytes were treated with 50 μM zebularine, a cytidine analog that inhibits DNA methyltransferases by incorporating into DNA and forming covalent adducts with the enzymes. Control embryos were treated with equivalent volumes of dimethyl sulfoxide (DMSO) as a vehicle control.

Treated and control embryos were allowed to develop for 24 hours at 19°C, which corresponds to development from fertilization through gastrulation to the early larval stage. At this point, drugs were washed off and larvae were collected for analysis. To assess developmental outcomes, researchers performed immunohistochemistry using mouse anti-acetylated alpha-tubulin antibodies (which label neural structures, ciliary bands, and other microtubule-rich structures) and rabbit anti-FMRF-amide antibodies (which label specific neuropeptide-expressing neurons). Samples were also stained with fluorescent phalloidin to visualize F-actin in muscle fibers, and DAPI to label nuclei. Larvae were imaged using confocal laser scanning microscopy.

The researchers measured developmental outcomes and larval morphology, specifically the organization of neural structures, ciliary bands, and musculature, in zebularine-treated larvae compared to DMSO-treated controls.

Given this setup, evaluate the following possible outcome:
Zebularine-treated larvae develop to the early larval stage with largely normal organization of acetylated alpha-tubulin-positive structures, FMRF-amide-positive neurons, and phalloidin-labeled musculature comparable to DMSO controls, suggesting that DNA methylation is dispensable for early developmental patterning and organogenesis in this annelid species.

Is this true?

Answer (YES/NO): NO